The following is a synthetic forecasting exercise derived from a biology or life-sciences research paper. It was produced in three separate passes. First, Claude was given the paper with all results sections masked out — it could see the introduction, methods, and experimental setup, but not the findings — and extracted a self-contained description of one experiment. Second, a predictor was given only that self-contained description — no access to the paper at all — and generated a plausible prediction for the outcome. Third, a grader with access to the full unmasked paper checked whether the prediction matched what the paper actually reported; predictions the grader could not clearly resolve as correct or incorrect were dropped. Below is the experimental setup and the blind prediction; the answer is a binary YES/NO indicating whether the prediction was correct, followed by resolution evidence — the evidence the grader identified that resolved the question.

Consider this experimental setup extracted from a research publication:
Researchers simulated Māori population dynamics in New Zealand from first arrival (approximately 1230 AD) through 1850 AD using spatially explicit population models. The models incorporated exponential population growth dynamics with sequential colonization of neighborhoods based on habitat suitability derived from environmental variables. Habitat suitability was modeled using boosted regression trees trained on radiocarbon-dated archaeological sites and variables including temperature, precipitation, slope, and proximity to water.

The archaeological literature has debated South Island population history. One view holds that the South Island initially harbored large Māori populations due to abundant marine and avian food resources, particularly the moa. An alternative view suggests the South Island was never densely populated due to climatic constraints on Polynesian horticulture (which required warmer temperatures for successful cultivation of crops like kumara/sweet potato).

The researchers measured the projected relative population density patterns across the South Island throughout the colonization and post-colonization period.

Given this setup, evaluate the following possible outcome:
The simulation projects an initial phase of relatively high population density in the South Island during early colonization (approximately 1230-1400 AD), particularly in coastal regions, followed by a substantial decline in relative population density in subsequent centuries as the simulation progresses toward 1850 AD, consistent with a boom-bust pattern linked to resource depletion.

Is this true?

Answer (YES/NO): NO